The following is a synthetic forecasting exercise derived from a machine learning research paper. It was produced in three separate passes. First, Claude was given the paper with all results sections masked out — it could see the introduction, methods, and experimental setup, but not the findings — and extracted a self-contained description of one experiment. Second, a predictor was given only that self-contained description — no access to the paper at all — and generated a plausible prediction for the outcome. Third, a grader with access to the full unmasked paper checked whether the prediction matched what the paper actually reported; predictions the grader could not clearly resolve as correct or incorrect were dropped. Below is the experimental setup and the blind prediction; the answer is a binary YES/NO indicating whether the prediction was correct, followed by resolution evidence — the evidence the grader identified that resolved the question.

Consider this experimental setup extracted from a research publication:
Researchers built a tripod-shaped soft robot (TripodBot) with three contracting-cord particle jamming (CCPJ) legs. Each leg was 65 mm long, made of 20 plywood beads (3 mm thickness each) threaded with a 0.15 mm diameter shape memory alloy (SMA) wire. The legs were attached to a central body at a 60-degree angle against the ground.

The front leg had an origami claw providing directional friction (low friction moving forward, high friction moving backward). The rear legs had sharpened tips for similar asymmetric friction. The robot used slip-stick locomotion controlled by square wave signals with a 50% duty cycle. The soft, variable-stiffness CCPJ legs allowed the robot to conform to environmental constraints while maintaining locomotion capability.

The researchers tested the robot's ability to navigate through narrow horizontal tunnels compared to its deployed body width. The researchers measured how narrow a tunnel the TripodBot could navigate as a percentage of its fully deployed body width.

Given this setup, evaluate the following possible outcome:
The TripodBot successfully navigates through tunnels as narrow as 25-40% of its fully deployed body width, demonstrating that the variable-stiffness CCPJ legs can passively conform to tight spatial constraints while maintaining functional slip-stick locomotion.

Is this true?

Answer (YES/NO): NO